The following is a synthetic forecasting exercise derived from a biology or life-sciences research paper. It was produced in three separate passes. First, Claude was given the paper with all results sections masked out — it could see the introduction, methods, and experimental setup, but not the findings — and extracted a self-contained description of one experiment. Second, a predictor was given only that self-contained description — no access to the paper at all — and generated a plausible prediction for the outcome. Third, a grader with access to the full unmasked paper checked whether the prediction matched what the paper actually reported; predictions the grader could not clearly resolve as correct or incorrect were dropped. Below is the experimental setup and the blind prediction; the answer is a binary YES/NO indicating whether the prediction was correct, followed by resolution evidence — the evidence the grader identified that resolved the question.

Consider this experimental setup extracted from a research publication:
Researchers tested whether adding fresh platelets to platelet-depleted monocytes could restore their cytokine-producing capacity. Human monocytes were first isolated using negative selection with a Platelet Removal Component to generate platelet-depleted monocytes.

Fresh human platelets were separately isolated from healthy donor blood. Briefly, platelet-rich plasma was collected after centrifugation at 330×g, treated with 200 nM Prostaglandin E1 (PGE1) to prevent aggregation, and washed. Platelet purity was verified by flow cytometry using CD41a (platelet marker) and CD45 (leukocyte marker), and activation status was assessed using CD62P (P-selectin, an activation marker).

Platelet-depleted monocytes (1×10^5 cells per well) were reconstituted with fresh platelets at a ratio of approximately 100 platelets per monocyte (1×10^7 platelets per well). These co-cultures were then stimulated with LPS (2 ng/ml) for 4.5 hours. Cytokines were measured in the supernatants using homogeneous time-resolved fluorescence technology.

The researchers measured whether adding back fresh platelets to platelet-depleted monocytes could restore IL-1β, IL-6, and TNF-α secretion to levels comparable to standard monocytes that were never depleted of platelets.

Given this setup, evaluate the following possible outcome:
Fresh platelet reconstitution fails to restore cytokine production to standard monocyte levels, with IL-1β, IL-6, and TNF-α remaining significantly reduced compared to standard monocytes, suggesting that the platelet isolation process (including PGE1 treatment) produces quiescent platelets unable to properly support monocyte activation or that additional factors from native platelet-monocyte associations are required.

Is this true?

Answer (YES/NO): NO